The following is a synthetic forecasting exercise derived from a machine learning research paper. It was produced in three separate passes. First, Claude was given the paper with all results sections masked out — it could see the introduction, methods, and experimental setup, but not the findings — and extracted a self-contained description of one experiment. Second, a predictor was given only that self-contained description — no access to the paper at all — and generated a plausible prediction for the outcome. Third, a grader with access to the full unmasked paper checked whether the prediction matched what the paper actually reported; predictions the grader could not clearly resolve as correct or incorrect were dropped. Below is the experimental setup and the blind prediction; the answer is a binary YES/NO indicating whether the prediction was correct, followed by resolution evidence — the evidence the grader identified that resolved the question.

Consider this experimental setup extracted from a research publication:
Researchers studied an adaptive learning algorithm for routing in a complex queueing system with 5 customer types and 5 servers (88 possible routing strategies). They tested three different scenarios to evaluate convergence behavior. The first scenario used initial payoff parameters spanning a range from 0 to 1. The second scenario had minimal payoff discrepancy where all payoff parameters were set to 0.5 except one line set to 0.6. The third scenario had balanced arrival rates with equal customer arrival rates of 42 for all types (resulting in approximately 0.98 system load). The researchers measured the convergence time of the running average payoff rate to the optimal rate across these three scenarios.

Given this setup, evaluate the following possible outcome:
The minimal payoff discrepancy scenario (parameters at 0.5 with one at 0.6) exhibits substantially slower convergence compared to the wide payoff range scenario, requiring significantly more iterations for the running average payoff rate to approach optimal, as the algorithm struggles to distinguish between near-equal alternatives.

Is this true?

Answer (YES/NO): NO